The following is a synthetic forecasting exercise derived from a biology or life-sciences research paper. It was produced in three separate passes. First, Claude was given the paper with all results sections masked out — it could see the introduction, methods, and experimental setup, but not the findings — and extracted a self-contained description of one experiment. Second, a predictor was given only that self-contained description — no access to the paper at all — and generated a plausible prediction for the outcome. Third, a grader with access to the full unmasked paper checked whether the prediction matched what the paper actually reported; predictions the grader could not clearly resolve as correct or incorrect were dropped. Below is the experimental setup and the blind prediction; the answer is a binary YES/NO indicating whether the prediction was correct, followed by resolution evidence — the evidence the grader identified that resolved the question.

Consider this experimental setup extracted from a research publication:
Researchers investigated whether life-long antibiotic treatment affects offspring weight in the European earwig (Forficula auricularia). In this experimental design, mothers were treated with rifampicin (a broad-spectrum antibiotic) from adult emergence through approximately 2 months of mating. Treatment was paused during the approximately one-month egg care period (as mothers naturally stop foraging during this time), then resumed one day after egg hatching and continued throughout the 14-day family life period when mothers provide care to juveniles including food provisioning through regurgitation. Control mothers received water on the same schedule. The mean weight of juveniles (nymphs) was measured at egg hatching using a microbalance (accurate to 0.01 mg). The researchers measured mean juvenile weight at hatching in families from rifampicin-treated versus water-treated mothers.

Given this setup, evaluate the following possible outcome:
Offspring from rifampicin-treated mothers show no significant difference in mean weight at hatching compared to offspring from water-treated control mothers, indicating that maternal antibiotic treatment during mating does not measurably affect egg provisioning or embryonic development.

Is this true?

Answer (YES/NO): NO